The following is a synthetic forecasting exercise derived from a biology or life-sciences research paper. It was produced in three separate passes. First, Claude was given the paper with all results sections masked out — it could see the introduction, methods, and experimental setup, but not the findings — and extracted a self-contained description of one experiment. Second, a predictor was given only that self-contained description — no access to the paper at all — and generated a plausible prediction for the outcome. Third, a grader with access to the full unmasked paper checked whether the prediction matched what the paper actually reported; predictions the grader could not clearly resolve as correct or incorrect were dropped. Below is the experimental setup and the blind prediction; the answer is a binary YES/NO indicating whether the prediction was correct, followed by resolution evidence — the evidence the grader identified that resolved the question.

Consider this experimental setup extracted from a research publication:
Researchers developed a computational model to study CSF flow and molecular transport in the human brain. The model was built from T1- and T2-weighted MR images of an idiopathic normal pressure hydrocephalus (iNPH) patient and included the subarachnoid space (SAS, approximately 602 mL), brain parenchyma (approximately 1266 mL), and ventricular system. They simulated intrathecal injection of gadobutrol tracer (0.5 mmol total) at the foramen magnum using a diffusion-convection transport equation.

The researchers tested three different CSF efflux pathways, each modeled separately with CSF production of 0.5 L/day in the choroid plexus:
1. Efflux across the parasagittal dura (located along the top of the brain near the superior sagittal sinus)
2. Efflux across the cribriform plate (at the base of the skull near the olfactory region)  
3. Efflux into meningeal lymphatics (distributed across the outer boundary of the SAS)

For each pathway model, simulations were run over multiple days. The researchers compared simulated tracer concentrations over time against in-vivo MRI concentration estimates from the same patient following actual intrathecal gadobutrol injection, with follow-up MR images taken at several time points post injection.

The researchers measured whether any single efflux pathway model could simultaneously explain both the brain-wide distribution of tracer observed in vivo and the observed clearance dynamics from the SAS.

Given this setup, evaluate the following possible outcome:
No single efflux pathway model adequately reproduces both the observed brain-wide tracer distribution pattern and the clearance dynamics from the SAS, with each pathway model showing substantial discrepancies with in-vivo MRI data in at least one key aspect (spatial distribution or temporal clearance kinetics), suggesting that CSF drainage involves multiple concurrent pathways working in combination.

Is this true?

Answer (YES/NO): YES